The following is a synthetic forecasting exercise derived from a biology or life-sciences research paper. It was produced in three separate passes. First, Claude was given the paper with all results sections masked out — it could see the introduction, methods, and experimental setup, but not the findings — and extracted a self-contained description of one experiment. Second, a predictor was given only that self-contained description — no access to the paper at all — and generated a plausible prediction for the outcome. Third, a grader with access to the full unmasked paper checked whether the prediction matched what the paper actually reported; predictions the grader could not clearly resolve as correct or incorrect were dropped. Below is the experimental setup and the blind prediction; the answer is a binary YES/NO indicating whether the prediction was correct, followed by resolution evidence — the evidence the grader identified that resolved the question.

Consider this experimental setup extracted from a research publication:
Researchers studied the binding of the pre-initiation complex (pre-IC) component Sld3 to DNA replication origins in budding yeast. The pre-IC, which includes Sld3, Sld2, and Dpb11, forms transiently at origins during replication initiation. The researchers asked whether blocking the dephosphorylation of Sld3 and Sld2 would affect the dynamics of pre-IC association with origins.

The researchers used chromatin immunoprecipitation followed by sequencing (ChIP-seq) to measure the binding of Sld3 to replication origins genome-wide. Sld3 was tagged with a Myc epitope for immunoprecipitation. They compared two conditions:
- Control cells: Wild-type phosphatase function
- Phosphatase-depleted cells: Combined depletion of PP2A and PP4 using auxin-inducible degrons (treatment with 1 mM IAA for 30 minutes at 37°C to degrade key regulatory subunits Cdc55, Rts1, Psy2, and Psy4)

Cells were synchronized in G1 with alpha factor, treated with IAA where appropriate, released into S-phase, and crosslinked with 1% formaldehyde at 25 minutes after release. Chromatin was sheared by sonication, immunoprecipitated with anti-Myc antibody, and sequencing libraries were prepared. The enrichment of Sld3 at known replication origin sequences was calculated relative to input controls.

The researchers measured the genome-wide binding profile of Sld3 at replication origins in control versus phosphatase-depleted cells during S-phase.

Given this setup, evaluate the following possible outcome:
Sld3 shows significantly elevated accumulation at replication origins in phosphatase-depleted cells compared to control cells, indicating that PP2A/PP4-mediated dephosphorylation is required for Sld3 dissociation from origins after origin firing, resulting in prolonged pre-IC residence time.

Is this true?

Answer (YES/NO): YES